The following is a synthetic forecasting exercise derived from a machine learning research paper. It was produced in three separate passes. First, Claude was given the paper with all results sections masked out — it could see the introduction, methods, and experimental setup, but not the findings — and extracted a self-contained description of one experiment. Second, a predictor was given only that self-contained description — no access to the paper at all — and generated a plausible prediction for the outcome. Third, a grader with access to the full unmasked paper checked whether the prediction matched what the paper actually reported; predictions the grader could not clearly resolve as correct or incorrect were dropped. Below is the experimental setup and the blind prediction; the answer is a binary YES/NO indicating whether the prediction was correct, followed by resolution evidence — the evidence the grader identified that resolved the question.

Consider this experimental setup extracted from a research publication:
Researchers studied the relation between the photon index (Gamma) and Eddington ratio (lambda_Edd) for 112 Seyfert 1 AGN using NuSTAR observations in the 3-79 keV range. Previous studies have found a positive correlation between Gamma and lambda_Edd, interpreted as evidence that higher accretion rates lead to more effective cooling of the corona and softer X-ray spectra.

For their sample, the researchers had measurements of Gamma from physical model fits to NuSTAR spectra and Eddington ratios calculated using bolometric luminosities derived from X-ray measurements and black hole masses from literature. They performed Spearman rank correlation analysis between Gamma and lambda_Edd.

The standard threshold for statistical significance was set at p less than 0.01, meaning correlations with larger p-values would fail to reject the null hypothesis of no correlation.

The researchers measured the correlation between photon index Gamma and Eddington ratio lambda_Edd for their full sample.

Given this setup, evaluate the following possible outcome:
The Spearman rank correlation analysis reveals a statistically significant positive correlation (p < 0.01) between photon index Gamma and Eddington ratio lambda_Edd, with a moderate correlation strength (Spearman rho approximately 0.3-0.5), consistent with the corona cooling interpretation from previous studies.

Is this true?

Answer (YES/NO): NO